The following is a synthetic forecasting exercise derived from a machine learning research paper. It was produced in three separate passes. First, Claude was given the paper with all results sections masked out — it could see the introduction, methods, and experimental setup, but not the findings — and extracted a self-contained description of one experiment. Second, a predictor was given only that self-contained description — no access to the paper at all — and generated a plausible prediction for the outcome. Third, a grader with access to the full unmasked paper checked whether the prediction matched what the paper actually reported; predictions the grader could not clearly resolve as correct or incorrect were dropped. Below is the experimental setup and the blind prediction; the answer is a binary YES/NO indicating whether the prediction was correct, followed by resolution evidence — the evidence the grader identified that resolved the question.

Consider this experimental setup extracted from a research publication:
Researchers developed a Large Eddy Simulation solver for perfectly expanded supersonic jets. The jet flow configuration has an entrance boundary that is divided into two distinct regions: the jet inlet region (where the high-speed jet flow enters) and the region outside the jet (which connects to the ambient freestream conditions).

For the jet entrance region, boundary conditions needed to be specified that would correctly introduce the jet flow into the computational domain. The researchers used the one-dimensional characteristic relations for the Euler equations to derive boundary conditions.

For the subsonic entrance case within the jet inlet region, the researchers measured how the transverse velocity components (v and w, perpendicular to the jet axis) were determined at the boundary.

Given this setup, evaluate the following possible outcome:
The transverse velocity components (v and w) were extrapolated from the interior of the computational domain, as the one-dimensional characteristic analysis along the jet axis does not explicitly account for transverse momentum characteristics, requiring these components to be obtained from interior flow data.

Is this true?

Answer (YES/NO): YES